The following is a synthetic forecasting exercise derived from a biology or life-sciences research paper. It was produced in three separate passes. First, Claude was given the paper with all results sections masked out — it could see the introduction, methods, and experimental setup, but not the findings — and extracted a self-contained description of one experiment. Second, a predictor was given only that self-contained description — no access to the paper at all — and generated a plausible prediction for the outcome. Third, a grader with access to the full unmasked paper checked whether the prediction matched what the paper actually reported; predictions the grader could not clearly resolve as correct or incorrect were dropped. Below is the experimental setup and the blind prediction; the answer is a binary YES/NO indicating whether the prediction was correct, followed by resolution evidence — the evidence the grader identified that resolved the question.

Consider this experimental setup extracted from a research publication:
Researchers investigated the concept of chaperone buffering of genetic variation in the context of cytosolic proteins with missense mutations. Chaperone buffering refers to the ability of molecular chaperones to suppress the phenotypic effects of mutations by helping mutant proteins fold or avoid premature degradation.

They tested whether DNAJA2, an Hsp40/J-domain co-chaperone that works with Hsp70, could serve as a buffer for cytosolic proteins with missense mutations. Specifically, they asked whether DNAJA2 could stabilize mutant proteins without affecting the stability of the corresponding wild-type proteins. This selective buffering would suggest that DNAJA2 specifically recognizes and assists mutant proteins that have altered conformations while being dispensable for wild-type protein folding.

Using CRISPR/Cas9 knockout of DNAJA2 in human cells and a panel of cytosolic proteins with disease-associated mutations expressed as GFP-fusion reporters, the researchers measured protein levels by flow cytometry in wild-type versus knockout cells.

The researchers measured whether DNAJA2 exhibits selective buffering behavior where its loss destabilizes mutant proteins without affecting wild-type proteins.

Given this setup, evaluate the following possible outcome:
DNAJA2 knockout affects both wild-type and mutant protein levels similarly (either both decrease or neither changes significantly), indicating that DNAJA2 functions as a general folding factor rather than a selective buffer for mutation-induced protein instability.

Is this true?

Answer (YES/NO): NO